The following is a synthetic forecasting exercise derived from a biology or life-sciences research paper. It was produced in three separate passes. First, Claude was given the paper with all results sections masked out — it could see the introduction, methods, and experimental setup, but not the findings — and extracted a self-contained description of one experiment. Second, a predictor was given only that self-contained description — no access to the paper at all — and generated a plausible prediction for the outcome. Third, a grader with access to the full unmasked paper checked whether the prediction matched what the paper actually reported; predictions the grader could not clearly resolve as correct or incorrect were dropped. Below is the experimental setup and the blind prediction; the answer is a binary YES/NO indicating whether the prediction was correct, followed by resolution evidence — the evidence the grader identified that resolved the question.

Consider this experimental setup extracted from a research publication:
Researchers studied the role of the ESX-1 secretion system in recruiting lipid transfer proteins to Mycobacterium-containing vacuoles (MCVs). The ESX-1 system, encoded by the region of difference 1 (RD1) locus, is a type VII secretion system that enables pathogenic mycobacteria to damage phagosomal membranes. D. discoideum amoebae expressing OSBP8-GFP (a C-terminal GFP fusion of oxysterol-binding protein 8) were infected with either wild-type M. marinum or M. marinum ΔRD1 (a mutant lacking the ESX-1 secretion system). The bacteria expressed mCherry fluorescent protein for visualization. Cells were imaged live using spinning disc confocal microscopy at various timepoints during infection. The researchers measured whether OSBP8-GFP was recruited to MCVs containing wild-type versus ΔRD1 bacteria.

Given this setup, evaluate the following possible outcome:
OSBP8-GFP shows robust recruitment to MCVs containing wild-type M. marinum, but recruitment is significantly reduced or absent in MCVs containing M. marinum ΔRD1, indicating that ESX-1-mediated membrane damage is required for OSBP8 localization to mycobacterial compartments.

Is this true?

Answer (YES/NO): YES